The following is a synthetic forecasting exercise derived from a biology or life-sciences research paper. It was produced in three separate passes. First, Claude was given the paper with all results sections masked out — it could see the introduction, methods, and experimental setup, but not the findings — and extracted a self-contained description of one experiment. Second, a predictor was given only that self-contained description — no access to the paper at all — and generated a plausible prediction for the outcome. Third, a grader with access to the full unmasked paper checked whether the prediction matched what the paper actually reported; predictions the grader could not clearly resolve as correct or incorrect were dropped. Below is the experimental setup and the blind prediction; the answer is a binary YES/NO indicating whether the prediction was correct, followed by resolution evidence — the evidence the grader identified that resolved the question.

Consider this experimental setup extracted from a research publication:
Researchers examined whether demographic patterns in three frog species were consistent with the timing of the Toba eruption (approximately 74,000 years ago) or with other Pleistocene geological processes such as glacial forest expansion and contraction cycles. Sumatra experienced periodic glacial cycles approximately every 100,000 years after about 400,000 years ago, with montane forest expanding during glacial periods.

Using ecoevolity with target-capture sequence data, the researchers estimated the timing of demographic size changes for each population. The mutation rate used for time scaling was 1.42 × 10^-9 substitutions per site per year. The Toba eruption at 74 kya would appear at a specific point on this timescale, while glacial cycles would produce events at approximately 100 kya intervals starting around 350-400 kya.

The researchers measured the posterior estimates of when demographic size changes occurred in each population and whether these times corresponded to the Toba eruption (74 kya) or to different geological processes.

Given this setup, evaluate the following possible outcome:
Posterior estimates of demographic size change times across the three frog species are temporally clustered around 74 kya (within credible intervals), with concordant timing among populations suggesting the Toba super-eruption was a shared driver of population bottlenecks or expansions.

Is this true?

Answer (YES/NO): NO